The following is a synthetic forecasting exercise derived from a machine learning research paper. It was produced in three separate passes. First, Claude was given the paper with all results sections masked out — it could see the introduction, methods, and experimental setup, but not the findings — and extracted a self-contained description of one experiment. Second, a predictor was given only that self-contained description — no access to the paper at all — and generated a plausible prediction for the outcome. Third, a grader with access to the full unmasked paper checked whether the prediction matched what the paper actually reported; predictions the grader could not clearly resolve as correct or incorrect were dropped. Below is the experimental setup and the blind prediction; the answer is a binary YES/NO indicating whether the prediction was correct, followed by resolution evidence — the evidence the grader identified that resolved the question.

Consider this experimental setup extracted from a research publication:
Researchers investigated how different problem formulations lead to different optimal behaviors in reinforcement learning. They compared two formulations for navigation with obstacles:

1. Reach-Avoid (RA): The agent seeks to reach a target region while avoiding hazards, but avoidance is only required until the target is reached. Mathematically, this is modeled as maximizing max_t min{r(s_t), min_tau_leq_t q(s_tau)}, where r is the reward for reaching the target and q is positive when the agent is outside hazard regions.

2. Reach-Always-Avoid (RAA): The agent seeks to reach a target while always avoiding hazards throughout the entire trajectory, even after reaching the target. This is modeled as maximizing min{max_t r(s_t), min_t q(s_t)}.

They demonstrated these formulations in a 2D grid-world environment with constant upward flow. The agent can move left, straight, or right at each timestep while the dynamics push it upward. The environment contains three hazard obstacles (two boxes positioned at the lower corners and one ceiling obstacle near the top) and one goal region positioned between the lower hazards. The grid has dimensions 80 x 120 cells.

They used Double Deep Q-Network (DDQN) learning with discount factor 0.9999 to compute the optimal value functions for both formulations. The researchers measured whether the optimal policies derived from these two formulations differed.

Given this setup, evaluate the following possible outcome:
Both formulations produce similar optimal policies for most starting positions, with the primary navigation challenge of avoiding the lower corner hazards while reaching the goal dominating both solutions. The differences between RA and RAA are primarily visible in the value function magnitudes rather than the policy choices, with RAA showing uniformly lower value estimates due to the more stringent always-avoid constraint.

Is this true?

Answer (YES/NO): NO